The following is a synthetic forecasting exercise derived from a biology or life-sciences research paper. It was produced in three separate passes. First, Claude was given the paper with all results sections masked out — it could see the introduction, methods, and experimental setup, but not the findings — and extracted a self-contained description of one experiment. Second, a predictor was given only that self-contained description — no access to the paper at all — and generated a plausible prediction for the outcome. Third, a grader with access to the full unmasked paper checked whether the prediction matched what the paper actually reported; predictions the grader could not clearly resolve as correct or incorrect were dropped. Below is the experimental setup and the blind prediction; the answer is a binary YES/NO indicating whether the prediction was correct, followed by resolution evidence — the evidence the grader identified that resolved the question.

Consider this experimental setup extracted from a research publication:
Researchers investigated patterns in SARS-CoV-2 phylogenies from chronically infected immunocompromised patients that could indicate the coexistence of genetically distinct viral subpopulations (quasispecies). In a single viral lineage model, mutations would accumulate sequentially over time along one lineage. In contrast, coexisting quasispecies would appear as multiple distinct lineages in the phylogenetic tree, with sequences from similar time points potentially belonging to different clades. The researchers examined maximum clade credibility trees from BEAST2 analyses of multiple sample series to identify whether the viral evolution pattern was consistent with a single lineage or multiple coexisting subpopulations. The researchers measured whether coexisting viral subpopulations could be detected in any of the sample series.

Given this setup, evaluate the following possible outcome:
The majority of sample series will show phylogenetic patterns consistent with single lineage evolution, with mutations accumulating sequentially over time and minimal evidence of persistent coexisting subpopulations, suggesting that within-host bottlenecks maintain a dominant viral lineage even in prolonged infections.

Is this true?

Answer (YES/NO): NO